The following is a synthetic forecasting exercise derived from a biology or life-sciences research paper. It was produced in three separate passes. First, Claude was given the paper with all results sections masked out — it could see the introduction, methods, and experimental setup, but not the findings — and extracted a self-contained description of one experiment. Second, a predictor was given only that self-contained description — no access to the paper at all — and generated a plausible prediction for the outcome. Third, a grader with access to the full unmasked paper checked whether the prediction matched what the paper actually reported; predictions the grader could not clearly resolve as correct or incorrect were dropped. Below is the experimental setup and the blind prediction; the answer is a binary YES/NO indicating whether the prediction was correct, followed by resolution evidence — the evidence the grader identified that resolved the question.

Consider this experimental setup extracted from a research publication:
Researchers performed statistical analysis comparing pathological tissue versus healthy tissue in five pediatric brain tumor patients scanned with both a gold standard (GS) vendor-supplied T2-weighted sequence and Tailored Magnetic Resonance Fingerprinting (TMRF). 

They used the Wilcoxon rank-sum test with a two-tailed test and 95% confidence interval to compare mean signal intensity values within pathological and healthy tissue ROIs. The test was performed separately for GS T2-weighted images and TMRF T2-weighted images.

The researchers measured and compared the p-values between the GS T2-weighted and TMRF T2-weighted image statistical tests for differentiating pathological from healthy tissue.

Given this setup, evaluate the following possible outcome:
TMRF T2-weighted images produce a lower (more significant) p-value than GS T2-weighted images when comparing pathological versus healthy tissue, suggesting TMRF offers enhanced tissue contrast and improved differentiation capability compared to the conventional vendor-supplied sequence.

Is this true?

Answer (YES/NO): YES